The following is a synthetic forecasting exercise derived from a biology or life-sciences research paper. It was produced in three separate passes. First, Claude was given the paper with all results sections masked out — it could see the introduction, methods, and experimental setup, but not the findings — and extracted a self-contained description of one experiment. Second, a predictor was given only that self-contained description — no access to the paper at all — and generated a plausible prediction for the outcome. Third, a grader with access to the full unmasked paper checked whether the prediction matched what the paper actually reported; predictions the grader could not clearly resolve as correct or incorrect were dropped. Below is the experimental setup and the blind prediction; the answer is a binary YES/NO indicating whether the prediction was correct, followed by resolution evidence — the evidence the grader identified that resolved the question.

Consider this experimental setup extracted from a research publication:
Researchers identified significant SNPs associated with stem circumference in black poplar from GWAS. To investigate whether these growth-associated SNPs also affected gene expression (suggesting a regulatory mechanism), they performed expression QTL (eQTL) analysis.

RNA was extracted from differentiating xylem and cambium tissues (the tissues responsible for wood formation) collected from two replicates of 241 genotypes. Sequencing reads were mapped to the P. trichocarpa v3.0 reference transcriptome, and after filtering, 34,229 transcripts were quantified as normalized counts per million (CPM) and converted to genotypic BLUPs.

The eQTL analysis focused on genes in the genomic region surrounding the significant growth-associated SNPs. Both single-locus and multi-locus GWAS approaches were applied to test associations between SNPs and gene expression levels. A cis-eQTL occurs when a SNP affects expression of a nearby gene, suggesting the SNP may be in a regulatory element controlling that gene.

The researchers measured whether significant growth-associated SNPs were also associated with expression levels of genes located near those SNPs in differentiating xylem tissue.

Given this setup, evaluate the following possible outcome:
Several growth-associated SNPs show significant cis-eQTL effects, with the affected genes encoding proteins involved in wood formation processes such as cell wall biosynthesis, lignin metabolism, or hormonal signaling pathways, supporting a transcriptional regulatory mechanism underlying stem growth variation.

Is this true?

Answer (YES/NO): NO